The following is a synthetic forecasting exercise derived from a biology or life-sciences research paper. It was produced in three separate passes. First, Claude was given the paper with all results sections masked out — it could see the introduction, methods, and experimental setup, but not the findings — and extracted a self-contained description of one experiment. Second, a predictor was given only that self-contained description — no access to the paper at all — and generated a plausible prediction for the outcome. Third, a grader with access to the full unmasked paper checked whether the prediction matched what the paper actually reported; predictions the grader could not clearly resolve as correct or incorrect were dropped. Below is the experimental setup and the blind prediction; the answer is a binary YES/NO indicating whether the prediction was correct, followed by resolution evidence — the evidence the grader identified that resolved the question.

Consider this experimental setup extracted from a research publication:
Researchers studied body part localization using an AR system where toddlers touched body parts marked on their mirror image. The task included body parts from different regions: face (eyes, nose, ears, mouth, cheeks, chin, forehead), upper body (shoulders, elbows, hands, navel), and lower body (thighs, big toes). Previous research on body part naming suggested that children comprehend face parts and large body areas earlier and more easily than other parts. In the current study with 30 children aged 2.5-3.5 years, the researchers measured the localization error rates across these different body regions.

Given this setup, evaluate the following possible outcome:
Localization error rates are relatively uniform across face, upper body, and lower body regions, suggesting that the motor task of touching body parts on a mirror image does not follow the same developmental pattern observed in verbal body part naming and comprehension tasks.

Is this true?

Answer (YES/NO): NO